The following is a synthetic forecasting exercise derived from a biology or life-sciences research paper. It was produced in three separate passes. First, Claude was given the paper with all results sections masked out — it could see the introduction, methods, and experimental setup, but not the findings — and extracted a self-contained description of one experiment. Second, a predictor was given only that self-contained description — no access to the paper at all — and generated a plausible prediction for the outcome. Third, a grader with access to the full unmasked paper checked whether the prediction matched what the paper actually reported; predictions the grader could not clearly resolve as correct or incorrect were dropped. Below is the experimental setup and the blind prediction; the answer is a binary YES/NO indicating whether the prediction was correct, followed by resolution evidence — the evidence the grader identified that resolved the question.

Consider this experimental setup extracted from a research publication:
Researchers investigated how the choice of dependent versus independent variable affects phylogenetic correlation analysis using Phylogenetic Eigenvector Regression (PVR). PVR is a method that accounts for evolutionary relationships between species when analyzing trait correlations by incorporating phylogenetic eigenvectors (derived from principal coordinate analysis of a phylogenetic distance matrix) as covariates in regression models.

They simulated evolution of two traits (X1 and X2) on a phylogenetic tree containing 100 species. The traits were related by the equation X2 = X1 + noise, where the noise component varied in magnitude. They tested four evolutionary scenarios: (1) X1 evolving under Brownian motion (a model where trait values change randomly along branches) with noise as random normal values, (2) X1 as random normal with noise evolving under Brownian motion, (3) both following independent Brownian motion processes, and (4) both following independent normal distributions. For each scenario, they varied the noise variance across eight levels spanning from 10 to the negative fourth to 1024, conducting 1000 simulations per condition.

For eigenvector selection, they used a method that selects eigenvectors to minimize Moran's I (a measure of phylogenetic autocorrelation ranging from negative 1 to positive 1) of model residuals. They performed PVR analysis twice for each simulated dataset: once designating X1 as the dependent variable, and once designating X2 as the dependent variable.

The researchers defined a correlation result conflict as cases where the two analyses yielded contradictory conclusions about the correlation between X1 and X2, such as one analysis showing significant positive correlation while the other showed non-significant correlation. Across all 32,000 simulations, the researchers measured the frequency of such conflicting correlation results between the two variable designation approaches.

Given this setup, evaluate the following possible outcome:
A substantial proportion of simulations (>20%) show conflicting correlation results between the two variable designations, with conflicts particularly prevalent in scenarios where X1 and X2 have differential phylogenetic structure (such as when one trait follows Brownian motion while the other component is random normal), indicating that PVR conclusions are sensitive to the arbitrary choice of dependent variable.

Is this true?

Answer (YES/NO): NO